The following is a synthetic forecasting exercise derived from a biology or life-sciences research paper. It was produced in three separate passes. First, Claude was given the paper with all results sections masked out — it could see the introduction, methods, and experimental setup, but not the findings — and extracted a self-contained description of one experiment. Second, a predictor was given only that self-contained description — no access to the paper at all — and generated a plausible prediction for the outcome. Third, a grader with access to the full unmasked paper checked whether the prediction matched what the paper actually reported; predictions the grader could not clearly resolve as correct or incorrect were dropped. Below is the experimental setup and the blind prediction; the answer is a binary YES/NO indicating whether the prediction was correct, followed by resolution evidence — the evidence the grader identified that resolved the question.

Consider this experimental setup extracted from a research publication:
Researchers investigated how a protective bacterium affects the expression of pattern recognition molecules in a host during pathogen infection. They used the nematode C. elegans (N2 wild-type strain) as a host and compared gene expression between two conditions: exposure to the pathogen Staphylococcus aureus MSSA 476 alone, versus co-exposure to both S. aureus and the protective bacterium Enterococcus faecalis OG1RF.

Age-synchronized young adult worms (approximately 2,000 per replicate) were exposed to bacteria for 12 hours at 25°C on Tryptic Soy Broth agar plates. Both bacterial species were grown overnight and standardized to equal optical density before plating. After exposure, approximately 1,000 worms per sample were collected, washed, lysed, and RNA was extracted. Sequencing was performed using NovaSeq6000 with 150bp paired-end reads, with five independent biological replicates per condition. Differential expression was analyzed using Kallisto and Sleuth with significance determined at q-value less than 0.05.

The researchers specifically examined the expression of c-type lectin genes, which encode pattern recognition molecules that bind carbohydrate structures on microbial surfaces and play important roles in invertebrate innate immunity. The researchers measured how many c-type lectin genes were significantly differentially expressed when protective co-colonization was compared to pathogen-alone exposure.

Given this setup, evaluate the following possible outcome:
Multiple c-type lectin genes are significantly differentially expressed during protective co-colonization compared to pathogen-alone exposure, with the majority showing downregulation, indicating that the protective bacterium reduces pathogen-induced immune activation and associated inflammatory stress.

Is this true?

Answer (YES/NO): NO